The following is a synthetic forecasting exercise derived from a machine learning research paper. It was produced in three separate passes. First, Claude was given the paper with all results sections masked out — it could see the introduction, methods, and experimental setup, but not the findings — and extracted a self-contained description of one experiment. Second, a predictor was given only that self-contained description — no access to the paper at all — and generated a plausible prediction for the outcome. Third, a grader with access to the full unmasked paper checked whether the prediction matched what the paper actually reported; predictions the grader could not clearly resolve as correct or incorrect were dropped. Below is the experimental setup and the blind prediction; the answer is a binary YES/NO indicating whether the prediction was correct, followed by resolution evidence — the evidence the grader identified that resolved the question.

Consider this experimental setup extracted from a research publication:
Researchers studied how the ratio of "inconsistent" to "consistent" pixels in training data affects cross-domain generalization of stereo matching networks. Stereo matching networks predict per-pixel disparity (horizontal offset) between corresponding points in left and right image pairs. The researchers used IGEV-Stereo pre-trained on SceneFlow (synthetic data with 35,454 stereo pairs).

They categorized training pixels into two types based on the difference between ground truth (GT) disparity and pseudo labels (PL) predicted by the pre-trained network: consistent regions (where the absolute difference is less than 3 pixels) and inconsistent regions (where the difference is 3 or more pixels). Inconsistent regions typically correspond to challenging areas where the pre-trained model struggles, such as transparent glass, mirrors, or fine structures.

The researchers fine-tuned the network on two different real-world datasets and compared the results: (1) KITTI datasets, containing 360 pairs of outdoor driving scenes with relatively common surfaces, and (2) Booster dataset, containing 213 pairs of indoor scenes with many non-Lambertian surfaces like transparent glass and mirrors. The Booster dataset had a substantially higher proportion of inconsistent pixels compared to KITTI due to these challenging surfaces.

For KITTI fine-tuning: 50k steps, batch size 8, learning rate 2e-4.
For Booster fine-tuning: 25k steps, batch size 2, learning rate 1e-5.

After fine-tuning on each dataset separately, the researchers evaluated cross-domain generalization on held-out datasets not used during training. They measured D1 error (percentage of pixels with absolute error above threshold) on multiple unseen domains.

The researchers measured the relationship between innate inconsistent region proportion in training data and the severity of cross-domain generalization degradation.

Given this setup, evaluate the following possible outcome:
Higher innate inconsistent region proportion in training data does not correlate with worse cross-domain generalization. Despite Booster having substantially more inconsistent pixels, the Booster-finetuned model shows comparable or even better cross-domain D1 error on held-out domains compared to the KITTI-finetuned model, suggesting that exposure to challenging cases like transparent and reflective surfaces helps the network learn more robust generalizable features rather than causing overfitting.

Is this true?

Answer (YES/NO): NO